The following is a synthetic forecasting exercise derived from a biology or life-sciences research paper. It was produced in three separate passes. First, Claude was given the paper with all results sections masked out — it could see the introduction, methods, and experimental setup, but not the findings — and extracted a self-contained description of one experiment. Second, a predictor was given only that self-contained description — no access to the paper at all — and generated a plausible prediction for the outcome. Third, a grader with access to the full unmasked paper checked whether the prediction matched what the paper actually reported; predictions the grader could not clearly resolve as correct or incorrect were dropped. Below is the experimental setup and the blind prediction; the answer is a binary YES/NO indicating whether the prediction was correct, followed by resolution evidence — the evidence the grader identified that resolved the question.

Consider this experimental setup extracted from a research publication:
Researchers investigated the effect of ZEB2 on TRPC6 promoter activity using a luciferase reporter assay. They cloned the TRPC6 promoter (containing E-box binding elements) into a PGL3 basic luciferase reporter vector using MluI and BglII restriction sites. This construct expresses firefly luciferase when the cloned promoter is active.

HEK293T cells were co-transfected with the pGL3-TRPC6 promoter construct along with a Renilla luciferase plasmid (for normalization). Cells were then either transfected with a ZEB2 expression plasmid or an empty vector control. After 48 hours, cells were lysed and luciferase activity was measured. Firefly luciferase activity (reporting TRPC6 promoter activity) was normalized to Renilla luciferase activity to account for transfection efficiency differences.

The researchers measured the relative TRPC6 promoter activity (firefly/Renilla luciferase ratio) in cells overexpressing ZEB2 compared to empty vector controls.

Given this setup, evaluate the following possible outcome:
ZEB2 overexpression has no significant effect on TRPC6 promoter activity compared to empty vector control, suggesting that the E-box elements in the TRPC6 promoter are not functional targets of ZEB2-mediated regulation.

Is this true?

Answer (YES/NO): NO